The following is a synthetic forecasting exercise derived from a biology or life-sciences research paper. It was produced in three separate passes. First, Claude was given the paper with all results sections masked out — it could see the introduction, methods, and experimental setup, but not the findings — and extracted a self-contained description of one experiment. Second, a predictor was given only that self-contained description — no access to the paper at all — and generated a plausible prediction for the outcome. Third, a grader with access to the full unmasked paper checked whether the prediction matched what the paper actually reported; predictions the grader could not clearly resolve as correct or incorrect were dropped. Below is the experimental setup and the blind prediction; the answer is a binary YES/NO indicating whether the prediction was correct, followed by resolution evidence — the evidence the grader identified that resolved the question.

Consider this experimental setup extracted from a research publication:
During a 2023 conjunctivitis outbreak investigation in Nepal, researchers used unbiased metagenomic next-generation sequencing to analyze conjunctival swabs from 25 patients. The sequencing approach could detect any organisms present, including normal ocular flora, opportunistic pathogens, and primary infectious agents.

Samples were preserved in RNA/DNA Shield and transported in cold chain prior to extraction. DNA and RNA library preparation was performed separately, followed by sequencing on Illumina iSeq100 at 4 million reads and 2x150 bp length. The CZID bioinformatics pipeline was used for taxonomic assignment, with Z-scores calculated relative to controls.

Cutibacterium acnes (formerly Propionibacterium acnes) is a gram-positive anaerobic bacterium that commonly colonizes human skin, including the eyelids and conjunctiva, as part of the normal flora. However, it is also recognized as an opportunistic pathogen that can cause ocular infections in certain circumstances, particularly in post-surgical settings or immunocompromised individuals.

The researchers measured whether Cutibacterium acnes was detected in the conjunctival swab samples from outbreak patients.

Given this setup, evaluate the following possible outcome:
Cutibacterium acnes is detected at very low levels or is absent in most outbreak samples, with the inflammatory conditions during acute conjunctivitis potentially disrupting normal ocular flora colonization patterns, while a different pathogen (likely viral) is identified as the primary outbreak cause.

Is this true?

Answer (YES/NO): NO